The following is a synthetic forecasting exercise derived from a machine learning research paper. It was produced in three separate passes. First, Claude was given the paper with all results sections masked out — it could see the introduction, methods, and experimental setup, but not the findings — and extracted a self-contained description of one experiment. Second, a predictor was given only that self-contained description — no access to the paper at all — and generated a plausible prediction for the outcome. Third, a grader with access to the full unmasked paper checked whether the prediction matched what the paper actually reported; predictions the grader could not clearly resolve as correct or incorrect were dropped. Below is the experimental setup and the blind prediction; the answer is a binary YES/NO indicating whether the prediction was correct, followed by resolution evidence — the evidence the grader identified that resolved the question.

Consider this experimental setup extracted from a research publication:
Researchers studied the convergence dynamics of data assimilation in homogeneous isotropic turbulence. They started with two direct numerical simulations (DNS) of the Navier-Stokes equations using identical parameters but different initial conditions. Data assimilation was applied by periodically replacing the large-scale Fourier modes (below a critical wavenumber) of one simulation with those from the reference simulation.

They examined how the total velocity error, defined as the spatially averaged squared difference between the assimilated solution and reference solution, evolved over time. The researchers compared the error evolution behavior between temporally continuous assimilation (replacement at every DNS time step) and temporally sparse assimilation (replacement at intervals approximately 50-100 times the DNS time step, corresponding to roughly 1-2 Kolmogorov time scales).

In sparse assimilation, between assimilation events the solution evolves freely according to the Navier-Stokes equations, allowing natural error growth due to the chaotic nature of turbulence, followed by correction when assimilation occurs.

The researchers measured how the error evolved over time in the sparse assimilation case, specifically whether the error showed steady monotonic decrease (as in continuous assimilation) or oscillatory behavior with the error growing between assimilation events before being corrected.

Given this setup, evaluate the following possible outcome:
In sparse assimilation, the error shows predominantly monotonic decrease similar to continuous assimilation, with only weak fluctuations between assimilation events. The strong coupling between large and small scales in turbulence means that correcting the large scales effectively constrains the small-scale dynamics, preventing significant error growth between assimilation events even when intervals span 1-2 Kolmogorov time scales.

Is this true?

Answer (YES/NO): NO